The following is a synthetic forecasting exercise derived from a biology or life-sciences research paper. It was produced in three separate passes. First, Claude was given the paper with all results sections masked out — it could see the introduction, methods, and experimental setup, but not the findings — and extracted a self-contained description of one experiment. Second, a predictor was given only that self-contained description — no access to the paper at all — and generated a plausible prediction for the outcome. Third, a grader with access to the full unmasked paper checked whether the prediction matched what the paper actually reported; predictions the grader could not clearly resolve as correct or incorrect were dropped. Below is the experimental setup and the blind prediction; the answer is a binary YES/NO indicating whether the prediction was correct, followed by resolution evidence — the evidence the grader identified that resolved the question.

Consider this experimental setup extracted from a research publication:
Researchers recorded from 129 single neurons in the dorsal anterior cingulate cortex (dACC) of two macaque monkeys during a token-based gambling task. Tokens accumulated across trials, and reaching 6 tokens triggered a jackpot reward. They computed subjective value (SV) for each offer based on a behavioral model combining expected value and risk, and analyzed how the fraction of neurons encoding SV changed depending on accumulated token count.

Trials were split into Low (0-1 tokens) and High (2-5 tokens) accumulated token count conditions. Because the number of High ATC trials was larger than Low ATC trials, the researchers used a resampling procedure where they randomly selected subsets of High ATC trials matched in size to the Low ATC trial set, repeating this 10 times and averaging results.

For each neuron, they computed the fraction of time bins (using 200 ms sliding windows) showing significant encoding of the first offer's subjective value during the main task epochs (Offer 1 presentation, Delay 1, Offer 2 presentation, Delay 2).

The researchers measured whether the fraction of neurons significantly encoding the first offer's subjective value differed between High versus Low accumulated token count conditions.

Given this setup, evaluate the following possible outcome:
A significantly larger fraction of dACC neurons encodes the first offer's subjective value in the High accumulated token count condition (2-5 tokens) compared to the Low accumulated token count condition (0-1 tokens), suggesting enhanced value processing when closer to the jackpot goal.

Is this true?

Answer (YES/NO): YES